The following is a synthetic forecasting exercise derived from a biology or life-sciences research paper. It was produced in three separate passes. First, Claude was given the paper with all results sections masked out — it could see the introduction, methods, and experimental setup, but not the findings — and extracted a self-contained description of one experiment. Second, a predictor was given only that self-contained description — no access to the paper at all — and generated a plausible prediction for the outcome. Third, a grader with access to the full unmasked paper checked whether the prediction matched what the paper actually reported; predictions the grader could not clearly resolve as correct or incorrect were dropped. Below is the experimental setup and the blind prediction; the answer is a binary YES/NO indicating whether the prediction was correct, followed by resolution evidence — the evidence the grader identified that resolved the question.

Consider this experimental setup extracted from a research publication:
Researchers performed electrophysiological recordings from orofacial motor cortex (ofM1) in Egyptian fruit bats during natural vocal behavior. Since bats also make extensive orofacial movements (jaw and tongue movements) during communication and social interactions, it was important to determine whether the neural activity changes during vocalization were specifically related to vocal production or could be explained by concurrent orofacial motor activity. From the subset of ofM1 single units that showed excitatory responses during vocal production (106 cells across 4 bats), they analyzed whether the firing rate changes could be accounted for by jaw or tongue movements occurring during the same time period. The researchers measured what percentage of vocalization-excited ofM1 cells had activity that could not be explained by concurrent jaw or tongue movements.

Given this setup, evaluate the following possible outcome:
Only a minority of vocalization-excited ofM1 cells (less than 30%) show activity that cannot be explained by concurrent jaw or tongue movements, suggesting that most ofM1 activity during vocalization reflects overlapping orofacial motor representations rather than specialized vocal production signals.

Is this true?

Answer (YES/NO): YES